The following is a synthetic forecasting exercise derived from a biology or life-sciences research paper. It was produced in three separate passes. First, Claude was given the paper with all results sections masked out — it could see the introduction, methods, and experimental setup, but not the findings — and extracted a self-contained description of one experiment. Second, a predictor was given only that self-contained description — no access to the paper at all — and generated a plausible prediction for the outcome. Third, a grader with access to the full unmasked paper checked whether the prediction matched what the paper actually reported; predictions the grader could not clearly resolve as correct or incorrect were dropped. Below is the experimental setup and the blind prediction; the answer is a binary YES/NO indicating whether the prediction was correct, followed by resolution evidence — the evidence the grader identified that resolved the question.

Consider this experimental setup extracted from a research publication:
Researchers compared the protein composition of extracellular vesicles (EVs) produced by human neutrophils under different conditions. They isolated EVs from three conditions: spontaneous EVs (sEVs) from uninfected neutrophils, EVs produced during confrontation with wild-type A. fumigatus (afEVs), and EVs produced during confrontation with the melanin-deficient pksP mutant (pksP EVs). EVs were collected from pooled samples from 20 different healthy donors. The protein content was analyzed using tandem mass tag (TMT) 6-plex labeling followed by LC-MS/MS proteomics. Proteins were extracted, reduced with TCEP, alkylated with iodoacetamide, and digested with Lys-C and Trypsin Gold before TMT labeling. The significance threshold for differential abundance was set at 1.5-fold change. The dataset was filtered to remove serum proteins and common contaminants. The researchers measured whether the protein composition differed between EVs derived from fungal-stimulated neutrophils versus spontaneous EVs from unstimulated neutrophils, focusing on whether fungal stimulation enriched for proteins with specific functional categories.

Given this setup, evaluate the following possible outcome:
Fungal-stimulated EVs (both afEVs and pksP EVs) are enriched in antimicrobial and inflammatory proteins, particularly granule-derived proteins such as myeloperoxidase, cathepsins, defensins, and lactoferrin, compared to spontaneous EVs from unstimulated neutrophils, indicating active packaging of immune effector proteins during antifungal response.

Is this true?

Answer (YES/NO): YES